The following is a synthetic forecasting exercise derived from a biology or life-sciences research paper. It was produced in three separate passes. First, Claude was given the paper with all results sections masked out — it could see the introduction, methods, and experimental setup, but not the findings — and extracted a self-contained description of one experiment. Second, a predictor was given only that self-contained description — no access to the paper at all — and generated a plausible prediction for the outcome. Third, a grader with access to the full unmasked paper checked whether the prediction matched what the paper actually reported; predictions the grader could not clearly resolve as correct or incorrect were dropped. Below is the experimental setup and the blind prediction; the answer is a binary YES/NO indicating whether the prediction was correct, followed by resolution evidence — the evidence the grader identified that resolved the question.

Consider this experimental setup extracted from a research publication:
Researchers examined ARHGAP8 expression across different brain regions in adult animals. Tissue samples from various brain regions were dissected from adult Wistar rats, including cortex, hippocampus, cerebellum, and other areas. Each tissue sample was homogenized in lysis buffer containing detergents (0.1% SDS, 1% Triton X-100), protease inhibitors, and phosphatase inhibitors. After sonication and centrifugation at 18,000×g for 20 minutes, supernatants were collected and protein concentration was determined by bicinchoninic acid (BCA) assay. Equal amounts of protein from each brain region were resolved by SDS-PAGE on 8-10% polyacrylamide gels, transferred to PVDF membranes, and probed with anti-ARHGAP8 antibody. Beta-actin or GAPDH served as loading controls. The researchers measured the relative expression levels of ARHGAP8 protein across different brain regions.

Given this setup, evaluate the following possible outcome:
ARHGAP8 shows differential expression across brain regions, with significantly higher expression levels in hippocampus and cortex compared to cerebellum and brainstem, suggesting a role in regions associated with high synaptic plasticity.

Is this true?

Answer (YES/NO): NO